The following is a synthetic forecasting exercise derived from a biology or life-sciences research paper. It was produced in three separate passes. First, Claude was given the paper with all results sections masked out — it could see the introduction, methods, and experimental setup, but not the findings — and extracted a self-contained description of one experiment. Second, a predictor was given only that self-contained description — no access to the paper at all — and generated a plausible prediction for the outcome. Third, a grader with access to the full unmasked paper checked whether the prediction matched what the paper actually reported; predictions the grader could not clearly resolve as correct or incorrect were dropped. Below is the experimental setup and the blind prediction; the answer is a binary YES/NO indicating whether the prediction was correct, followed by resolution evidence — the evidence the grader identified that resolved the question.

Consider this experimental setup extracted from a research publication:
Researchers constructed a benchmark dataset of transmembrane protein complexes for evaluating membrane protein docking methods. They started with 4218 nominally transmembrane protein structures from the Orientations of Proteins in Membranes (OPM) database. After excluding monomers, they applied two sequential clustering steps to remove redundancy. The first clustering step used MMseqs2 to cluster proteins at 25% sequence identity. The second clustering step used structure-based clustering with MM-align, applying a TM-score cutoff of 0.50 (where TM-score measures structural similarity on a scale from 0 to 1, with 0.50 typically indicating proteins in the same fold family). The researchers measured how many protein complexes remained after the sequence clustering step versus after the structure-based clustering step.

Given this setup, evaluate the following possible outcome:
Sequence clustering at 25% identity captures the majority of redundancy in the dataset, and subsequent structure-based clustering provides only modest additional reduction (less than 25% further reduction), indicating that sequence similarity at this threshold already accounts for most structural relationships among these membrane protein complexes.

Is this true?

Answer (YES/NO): NO